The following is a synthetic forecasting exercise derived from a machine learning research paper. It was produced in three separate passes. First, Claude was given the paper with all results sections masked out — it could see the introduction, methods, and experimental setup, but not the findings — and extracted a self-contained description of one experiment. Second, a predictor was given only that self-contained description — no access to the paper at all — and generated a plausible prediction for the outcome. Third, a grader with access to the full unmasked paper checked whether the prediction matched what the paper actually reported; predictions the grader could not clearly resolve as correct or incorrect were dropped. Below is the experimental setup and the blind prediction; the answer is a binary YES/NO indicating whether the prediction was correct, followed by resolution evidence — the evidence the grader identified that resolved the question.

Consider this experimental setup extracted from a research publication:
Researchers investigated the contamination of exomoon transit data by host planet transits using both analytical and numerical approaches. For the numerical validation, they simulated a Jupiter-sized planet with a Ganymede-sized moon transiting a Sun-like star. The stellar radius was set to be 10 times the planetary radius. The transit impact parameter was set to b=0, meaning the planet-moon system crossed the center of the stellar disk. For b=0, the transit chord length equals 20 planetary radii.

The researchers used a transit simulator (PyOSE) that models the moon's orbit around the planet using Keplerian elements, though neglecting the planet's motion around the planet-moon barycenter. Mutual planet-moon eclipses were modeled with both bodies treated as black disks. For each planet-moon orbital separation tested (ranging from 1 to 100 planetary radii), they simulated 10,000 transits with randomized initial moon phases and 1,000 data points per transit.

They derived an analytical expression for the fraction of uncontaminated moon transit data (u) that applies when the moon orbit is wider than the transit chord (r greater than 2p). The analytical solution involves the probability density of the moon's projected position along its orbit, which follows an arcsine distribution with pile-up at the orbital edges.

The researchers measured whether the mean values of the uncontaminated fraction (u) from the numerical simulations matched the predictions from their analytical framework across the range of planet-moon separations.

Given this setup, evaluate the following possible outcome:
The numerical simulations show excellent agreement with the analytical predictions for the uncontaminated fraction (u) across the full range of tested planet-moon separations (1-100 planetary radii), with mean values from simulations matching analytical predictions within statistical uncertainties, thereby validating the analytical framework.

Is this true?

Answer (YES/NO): NO